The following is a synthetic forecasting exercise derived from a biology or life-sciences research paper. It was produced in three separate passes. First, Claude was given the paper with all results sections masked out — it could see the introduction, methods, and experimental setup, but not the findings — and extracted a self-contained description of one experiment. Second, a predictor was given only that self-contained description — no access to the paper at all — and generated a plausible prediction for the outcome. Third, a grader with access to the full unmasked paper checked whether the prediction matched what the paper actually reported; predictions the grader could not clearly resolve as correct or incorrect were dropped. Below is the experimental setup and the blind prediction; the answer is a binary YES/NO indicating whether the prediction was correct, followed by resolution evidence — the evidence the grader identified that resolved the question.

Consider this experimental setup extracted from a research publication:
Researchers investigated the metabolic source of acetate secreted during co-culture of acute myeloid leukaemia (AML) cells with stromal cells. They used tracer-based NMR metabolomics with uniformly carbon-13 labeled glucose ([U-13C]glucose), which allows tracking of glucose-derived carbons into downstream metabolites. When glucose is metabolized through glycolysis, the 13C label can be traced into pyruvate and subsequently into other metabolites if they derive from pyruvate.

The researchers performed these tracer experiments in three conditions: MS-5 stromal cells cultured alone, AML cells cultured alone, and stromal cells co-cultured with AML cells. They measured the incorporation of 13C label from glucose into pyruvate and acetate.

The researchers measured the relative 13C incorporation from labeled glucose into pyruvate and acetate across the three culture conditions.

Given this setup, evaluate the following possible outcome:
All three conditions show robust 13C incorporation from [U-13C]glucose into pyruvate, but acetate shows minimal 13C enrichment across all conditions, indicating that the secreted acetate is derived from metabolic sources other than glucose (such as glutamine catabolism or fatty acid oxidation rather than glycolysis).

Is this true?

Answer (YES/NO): NO